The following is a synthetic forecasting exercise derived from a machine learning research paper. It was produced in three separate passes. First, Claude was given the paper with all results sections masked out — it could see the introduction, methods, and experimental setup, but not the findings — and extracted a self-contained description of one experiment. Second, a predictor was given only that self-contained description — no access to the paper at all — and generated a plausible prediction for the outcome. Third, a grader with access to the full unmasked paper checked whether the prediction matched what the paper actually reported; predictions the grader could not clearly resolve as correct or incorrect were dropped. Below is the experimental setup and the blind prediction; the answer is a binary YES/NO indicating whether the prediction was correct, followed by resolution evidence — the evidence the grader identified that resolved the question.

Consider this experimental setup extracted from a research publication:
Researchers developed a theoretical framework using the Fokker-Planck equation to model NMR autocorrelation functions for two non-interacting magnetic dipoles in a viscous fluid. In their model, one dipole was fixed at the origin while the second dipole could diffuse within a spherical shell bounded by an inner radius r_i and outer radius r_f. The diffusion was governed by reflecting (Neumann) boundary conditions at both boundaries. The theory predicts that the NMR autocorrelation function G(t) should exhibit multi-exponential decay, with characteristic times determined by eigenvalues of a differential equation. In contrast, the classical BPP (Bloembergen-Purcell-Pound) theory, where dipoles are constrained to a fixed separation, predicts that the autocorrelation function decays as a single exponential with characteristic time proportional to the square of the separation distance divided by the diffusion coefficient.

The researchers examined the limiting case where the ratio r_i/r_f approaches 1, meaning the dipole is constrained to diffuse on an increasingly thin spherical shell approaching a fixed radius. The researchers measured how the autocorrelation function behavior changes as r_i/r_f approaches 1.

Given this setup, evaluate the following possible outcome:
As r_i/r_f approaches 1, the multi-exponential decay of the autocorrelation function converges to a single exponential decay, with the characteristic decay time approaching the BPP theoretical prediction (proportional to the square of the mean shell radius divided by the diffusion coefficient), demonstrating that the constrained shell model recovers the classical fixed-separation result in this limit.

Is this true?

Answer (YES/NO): YES